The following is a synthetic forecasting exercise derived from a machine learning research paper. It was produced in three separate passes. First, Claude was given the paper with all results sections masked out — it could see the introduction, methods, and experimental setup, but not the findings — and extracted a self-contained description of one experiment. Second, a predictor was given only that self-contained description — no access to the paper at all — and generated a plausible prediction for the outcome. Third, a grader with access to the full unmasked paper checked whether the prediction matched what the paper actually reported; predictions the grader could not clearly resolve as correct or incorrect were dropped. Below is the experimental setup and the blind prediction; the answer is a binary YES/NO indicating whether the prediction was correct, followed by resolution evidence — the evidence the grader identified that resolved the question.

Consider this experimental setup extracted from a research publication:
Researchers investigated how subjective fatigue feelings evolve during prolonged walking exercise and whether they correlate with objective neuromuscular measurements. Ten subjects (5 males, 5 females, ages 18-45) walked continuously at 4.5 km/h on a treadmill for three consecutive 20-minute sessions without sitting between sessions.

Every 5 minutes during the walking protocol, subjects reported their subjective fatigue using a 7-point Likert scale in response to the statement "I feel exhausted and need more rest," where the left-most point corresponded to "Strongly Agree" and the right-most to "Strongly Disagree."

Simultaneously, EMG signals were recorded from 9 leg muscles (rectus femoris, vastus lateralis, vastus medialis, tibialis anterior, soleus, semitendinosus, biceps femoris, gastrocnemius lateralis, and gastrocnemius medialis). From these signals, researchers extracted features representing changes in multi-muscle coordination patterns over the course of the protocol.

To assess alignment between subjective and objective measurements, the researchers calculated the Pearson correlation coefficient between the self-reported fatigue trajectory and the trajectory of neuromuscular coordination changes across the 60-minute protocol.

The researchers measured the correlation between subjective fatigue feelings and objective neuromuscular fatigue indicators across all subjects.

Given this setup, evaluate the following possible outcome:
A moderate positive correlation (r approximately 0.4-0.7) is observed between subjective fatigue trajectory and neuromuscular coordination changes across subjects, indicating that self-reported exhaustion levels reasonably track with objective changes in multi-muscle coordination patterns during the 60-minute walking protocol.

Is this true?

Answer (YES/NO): NO